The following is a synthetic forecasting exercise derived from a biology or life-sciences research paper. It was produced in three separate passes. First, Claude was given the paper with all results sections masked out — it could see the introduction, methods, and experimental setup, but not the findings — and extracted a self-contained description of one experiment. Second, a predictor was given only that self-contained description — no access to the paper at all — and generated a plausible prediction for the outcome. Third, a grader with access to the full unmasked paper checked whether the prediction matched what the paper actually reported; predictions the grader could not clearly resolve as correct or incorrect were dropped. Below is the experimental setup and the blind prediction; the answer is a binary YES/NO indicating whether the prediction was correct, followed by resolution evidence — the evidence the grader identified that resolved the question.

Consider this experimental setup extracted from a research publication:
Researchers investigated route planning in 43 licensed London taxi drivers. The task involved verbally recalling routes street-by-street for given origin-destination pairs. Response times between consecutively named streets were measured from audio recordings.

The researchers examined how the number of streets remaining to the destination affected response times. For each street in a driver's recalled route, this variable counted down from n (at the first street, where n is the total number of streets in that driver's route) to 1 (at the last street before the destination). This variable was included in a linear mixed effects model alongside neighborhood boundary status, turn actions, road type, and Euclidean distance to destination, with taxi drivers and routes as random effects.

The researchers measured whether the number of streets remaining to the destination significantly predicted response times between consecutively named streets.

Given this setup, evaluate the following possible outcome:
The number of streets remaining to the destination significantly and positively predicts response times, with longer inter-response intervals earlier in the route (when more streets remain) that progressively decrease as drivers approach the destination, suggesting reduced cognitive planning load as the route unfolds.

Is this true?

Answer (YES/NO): NO